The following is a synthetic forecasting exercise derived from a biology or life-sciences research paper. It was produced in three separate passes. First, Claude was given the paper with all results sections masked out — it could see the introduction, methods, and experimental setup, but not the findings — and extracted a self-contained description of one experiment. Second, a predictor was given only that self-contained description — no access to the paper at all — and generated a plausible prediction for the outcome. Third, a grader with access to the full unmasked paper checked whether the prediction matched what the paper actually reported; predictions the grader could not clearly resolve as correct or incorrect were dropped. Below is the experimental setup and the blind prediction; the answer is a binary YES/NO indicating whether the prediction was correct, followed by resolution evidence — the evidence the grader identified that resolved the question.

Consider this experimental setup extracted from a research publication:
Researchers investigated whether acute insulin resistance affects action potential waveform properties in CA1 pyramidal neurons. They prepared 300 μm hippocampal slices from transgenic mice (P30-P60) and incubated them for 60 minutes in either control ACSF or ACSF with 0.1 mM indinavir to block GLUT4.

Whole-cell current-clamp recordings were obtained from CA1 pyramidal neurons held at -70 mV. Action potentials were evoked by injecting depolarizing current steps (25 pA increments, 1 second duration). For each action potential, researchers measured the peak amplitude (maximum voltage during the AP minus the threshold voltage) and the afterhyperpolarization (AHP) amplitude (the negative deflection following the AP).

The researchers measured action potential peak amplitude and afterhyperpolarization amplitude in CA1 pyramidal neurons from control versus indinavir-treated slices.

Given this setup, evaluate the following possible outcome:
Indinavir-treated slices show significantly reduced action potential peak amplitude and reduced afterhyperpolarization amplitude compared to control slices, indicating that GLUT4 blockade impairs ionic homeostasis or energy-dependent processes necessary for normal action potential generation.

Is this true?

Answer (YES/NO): NO